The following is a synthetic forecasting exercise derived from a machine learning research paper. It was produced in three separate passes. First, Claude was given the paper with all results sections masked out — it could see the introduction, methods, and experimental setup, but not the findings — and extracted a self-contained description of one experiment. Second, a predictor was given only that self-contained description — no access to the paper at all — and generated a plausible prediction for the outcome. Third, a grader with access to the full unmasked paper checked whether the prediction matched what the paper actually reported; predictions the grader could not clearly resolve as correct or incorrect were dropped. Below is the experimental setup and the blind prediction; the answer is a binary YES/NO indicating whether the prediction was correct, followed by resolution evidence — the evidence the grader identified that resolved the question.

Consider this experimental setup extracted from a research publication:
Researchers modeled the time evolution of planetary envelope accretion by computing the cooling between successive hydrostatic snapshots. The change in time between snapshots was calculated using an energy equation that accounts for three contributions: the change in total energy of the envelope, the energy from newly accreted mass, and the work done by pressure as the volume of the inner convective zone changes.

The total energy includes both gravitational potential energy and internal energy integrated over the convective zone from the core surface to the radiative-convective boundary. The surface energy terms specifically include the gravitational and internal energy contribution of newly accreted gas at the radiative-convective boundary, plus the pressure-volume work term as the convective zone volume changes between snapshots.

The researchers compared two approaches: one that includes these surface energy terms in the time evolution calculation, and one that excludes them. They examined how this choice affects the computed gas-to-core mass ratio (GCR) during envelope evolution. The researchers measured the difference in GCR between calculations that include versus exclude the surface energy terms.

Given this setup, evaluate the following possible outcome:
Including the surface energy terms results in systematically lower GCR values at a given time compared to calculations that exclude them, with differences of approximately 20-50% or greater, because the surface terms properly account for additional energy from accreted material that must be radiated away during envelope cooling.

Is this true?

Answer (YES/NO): NO